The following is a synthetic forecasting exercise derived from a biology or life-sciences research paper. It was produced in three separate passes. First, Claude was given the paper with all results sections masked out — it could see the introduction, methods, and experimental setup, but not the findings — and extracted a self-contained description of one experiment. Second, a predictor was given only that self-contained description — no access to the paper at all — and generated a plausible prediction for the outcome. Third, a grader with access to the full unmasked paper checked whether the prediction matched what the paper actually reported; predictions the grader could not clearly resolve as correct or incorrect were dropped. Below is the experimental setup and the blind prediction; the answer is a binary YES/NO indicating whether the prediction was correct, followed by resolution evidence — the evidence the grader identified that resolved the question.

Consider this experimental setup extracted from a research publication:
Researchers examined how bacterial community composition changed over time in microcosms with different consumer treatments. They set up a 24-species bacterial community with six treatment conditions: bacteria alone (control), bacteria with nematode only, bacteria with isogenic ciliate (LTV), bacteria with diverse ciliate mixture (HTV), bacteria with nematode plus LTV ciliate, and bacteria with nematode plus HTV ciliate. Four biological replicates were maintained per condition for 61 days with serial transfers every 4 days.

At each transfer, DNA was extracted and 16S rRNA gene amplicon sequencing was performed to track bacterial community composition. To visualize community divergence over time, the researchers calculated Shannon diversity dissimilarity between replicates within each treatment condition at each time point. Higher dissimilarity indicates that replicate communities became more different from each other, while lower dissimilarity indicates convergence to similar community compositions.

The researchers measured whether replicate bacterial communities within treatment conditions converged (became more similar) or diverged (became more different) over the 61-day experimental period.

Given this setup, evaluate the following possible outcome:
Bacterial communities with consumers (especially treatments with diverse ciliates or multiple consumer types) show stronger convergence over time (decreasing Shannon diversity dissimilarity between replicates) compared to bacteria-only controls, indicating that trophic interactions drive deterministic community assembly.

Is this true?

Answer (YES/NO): NO